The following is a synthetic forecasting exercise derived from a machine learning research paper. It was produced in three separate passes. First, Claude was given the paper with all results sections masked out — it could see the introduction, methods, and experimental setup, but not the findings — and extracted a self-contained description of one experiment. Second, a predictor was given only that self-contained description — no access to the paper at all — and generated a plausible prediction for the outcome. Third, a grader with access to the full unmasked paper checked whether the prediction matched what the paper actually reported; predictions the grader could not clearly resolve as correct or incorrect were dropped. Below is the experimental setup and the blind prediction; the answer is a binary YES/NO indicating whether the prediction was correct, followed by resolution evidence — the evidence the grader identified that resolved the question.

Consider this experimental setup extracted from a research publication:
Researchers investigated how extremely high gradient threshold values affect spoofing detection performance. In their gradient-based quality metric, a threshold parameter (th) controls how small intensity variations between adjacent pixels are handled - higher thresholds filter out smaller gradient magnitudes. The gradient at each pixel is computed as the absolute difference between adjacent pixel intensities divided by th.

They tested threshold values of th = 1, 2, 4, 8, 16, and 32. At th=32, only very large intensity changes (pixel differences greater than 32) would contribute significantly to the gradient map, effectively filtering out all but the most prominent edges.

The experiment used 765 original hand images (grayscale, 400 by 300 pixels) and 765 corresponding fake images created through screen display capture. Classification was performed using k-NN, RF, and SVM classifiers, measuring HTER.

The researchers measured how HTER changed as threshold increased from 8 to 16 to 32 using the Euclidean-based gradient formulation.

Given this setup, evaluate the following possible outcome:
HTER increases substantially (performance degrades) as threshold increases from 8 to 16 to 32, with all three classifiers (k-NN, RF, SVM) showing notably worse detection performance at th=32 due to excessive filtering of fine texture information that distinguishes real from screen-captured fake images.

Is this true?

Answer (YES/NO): YES